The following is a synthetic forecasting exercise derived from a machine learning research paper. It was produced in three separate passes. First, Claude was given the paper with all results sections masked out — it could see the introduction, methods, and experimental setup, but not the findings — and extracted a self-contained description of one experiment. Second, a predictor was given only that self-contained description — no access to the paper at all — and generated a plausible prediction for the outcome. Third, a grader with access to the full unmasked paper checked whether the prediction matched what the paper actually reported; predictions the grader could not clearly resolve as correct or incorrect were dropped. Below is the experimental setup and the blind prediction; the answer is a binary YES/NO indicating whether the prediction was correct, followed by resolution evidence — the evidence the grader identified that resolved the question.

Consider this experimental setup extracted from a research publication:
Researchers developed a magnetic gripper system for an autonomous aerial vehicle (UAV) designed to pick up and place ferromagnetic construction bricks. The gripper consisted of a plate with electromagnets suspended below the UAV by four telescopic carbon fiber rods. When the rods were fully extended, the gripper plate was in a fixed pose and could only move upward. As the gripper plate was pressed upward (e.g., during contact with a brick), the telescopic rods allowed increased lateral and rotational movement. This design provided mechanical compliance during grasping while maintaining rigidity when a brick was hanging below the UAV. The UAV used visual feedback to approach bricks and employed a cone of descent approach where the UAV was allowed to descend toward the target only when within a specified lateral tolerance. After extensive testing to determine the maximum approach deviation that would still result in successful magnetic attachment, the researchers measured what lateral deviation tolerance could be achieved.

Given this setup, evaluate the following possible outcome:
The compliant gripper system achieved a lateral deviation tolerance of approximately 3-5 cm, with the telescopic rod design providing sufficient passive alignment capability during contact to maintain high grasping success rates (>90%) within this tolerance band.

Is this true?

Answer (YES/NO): NO